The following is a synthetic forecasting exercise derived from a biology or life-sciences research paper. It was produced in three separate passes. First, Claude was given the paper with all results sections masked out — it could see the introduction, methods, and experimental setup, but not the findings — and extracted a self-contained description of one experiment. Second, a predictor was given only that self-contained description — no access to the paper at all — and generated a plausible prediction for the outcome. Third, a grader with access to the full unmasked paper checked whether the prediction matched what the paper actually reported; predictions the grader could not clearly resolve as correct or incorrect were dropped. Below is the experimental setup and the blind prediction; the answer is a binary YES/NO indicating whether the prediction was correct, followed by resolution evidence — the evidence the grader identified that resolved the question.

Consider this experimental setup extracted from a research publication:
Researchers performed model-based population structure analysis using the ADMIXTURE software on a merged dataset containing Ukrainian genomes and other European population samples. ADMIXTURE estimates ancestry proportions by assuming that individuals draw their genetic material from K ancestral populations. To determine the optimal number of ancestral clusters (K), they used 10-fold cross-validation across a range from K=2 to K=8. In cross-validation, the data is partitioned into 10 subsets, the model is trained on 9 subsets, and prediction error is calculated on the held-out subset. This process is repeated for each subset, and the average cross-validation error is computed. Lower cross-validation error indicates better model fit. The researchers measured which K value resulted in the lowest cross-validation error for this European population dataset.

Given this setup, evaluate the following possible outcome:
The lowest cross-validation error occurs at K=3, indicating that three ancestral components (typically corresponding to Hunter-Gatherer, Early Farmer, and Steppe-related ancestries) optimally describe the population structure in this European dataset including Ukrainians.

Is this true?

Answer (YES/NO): YES